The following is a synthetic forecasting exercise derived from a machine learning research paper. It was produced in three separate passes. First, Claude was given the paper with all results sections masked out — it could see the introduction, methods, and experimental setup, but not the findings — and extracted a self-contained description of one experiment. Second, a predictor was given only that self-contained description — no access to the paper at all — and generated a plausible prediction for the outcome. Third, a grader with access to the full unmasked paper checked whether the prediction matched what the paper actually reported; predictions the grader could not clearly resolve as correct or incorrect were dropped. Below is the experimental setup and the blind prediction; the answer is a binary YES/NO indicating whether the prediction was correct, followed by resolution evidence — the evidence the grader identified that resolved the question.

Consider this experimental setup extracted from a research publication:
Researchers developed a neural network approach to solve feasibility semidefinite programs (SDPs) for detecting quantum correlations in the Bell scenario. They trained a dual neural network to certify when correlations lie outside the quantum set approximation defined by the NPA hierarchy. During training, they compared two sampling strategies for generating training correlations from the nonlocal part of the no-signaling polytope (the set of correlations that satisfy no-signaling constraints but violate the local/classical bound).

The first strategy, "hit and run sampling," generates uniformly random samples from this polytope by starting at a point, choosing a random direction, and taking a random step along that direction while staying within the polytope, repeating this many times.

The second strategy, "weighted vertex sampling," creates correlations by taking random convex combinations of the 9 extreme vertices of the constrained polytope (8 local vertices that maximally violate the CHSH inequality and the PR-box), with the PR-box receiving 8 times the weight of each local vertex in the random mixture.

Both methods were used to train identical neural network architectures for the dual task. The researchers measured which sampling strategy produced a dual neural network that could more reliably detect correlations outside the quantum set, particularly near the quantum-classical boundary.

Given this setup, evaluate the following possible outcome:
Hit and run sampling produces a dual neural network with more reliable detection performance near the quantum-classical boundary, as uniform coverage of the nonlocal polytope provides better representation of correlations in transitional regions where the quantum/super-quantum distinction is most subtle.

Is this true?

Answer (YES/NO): NO